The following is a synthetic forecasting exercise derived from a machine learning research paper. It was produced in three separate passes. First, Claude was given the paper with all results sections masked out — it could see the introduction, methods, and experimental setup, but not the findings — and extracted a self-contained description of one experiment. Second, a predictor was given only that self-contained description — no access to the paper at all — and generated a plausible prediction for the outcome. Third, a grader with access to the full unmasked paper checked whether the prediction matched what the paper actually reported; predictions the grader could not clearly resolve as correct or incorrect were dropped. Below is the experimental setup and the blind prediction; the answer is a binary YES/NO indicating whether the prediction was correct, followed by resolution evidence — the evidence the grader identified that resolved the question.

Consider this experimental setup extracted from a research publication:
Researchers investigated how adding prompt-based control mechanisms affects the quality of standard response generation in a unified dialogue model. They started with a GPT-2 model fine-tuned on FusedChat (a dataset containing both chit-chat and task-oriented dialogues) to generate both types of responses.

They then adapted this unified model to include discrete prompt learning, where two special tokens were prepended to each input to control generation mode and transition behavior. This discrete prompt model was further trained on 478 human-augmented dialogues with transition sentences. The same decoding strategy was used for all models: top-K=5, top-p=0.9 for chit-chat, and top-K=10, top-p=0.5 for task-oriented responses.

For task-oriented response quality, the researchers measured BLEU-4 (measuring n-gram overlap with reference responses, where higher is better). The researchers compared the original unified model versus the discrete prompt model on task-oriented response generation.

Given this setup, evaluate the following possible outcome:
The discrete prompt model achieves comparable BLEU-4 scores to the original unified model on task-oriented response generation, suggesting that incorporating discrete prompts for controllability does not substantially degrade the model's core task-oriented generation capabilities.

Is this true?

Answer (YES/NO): NO